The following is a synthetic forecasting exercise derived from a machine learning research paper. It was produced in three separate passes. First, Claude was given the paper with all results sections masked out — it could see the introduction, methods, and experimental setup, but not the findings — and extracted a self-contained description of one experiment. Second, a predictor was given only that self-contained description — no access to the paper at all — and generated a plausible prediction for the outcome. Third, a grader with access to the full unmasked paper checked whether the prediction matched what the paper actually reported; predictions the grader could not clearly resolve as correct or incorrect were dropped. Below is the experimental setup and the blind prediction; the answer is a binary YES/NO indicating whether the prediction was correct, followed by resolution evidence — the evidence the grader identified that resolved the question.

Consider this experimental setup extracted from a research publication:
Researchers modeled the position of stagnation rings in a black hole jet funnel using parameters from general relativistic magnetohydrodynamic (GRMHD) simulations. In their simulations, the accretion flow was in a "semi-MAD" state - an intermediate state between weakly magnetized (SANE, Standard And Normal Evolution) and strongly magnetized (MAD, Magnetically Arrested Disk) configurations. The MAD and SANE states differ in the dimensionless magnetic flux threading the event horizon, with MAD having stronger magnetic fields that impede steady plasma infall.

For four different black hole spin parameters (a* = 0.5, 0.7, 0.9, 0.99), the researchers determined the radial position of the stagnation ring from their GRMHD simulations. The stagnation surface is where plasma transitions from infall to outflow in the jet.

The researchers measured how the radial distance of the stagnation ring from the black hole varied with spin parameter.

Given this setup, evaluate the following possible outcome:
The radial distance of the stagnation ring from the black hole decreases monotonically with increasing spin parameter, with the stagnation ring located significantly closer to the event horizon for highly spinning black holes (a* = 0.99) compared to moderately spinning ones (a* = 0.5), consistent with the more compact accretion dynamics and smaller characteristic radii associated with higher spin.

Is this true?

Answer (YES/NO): YES